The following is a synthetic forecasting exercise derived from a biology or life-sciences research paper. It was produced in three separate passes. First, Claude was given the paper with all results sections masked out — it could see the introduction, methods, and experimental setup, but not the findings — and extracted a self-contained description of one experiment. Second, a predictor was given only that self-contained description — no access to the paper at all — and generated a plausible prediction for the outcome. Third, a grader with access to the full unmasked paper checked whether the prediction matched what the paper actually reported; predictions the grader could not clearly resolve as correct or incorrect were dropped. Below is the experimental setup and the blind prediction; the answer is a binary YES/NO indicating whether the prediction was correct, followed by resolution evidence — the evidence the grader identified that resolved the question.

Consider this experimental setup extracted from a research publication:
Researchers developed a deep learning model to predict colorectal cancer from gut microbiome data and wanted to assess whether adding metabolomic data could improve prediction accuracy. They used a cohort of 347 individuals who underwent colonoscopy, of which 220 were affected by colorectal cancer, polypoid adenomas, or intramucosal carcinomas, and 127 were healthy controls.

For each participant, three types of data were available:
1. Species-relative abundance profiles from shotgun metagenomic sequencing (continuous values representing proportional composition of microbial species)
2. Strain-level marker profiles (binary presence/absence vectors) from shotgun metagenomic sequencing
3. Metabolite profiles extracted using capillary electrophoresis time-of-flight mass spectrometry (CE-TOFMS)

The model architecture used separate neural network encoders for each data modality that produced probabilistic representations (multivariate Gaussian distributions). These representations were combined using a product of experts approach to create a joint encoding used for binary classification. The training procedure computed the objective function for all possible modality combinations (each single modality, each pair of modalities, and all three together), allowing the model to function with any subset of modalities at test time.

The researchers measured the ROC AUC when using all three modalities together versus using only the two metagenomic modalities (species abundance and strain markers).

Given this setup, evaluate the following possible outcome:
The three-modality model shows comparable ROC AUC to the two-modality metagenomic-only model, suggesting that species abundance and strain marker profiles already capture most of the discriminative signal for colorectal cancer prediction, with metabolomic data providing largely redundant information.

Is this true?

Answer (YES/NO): NO